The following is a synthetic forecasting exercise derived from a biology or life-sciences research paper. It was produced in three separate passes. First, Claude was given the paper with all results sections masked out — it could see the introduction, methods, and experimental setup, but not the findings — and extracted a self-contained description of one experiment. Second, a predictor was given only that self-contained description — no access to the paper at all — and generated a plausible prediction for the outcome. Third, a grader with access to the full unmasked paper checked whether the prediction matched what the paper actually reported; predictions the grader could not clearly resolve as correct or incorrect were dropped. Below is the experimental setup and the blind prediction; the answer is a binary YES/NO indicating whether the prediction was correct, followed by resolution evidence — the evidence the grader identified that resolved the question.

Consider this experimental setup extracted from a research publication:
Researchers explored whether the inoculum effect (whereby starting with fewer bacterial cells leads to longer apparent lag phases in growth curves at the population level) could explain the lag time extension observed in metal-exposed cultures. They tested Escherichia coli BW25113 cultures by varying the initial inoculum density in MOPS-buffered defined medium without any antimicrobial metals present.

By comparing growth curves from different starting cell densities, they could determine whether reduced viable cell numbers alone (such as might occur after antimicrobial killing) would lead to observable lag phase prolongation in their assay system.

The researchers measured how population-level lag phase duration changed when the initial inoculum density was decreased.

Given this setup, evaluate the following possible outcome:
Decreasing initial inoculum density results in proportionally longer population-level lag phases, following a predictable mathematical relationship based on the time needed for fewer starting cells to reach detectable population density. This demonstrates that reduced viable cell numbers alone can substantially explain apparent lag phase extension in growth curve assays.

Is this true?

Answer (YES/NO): YES